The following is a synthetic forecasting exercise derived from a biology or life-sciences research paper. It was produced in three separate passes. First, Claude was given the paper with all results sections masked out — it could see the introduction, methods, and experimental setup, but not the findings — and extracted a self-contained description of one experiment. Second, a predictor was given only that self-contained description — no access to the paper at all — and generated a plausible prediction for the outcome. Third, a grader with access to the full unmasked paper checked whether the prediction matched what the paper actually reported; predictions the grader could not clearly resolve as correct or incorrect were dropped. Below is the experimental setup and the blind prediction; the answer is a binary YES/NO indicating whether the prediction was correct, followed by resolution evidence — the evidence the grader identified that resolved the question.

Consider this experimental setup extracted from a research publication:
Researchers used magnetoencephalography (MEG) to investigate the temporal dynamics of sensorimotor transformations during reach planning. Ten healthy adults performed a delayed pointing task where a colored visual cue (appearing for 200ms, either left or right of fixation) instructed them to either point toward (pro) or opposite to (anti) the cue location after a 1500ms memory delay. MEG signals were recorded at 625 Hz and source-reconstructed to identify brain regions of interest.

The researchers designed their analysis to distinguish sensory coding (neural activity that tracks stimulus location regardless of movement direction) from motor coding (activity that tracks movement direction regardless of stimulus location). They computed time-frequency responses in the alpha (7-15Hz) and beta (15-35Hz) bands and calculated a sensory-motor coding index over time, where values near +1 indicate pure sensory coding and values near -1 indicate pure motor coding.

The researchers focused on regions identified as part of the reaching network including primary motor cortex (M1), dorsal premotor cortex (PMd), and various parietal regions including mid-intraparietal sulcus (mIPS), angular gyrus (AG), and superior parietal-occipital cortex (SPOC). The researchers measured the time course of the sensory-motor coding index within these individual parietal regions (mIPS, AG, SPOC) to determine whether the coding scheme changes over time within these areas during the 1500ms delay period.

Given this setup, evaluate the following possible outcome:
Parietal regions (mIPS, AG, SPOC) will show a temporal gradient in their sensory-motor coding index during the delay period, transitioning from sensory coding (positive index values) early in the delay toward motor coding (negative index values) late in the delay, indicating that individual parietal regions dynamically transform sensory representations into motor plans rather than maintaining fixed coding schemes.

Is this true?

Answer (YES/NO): YES